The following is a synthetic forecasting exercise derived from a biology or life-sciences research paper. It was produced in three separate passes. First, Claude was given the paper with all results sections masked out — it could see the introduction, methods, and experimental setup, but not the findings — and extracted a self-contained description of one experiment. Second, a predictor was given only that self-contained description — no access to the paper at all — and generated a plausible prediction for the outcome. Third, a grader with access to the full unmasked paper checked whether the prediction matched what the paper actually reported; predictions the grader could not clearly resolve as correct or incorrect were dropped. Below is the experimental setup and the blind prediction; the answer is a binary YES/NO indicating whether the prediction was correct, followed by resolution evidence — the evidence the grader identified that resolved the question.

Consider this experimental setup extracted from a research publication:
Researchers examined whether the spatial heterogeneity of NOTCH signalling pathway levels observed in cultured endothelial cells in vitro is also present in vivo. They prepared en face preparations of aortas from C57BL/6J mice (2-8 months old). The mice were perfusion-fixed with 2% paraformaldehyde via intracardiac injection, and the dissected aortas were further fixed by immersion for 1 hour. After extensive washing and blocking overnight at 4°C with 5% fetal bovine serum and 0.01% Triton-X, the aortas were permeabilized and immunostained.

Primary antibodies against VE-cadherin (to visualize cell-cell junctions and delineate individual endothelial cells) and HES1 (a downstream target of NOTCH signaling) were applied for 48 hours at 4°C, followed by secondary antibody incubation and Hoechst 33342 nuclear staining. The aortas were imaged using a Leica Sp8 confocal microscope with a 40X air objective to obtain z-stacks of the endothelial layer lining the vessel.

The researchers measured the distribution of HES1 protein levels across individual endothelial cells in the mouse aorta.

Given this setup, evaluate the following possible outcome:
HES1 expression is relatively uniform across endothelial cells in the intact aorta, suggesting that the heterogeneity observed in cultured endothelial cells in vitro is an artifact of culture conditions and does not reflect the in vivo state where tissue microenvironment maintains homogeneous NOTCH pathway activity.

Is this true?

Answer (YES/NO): NO